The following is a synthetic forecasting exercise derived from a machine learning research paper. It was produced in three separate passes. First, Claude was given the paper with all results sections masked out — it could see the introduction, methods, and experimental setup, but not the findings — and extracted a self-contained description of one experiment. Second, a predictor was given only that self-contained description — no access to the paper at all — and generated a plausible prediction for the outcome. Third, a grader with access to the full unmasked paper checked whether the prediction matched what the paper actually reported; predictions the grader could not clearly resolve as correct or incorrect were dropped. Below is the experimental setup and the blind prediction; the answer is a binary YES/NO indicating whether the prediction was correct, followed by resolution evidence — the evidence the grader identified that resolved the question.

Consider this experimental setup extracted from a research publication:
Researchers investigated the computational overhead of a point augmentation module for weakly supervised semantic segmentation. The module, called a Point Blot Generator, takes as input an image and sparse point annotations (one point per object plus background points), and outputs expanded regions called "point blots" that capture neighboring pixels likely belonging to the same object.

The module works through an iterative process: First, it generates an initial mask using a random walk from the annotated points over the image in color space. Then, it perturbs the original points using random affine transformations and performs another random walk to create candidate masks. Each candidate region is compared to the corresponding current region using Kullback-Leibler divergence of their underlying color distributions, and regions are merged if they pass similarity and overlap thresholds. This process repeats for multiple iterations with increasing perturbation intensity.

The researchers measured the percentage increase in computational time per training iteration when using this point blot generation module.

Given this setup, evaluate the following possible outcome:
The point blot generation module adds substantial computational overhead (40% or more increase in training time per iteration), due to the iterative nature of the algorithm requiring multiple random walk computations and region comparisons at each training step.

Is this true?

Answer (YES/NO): NO